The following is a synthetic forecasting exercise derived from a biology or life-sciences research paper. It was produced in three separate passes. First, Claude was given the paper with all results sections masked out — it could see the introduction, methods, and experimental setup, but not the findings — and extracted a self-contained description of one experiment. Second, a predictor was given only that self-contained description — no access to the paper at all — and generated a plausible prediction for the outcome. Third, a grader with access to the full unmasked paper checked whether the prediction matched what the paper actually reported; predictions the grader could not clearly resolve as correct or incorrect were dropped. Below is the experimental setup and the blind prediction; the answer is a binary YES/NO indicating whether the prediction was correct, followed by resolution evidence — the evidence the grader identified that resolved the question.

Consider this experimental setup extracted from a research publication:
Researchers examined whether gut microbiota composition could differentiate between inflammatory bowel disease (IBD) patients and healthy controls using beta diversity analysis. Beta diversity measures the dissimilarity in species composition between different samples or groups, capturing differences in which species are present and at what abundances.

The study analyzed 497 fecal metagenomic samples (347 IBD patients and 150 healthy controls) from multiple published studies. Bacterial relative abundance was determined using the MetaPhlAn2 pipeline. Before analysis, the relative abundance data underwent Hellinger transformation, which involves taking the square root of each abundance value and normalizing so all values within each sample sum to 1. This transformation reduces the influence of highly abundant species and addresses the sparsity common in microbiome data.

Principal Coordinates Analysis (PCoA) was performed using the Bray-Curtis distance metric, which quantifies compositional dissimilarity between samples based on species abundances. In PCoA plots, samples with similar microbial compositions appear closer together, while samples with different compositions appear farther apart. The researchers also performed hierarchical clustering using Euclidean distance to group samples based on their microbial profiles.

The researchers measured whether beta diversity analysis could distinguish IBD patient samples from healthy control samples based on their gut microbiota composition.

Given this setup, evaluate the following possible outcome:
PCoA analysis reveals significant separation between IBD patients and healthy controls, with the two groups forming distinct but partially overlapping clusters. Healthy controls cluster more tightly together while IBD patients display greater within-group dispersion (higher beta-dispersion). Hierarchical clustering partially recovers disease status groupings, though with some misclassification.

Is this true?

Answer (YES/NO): NO